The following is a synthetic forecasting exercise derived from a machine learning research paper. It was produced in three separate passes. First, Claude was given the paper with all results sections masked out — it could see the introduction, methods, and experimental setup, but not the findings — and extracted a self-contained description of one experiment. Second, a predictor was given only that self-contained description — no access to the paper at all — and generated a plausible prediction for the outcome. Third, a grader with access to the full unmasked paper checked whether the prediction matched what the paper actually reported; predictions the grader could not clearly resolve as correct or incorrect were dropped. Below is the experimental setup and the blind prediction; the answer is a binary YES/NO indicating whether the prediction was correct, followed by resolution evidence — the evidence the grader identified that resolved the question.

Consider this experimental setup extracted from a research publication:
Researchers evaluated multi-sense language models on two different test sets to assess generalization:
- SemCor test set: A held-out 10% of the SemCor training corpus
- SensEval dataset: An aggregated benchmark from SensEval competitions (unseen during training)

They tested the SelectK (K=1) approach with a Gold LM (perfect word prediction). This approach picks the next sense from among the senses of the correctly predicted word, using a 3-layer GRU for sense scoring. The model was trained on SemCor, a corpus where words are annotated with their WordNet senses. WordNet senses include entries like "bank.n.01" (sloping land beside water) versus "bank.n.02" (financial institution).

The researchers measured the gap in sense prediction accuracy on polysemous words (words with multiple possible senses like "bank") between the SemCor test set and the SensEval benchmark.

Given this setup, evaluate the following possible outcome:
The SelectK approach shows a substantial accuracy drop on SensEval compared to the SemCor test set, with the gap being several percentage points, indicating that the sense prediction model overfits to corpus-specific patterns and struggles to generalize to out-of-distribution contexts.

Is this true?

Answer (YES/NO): YES